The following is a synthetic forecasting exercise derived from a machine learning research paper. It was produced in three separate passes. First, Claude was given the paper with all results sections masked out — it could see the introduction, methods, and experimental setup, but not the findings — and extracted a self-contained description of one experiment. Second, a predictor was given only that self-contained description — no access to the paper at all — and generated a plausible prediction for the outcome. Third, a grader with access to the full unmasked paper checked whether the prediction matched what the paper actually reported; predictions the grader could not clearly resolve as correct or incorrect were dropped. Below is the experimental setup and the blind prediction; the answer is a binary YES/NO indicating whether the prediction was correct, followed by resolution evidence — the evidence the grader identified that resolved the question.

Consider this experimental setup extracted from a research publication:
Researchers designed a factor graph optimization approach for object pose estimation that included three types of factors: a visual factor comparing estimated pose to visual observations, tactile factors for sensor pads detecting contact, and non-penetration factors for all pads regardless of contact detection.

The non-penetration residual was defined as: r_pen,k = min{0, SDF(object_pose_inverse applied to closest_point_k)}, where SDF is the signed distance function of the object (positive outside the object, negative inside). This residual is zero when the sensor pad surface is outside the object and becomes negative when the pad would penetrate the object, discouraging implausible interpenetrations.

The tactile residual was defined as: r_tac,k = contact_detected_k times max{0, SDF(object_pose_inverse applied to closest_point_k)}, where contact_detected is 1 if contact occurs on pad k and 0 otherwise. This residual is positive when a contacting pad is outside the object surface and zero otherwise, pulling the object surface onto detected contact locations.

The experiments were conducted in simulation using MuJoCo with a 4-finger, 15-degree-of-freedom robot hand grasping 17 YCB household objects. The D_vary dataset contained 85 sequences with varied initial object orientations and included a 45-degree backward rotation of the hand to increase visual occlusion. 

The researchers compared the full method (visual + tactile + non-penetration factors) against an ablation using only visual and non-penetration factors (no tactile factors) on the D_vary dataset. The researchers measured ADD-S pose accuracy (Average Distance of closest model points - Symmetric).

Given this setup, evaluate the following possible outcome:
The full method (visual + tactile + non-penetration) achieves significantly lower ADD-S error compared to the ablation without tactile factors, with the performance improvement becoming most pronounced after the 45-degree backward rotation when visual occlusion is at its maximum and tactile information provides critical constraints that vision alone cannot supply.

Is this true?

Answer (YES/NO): YES